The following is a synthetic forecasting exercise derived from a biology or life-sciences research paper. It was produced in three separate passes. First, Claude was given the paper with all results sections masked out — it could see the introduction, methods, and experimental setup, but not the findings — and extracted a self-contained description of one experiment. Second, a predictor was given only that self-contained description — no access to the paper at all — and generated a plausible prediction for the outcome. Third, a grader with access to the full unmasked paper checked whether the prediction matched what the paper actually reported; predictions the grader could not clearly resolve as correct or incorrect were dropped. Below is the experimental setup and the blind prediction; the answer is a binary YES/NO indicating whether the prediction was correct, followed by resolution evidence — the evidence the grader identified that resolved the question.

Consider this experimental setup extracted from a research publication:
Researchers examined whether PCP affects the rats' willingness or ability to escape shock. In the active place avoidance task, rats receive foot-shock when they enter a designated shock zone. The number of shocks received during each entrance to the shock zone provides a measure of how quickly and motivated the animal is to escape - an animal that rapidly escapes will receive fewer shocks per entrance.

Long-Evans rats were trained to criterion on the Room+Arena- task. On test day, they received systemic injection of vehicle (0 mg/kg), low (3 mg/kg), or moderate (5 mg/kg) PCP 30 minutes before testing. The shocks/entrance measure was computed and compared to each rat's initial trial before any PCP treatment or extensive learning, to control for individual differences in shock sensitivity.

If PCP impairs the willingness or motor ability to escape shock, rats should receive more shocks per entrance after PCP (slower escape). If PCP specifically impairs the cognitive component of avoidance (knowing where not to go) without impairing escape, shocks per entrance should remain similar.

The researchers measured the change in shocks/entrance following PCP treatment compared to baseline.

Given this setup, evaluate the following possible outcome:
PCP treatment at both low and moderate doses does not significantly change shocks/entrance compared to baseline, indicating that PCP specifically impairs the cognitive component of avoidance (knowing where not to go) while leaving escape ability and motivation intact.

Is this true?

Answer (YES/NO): YES